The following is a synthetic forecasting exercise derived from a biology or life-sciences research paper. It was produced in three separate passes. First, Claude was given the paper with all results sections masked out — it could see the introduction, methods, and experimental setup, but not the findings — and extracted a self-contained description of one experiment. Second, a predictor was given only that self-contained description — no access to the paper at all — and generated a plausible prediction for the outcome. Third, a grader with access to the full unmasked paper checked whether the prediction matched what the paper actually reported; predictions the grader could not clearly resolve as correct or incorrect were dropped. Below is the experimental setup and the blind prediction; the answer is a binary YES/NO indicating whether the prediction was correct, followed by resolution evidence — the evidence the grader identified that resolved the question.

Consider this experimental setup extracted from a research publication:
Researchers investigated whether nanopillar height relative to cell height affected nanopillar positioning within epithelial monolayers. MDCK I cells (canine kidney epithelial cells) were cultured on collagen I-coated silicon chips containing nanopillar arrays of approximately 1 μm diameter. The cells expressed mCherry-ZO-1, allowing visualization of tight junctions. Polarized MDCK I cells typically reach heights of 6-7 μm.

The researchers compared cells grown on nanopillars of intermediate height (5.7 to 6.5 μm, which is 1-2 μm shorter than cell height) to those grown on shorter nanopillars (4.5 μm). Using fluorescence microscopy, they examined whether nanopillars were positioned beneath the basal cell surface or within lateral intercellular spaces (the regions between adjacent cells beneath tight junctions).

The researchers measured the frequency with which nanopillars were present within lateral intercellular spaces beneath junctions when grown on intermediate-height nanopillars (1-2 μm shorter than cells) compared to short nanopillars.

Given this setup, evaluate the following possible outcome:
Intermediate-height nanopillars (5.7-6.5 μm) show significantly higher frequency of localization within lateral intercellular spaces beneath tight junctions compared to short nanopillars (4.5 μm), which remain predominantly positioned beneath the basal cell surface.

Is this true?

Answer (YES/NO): NO